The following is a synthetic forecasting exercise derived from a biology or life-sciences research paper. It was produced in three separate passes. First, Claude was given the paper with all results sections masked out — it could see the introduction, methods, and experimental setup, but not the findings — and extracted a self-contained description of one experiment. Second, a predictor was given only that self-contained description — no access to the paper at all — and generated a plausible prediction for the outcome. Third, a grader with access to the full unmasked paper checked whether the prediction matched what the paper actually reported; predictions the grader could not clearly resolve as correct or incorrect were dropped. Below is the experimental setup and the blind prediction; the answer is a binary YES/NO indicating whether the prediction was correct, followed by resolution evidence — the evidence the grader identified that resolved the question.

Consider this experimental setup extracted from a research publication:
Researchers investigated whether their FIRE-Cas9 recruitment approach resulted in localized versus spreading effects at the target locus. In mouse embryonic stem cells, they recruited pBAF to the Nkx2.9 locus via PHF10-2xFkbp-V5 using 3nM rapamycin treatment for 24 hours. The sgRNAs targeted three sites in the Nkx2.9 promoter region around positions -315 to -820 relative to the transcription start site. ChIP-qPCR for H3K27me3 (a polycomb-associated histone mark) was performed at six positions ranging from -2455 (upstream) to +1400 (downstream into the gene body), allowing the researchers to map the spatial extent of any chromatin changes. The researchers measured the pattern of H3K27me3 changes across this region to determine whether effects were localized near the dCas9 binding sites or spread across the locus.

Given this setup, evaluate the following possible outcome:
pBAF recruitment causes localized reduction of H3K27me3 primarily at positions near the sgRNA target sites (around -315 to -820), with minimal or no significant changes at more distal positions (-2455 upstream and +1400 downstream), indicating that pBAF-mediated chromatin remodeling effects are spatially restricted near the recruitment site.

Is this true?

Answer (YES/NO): YES